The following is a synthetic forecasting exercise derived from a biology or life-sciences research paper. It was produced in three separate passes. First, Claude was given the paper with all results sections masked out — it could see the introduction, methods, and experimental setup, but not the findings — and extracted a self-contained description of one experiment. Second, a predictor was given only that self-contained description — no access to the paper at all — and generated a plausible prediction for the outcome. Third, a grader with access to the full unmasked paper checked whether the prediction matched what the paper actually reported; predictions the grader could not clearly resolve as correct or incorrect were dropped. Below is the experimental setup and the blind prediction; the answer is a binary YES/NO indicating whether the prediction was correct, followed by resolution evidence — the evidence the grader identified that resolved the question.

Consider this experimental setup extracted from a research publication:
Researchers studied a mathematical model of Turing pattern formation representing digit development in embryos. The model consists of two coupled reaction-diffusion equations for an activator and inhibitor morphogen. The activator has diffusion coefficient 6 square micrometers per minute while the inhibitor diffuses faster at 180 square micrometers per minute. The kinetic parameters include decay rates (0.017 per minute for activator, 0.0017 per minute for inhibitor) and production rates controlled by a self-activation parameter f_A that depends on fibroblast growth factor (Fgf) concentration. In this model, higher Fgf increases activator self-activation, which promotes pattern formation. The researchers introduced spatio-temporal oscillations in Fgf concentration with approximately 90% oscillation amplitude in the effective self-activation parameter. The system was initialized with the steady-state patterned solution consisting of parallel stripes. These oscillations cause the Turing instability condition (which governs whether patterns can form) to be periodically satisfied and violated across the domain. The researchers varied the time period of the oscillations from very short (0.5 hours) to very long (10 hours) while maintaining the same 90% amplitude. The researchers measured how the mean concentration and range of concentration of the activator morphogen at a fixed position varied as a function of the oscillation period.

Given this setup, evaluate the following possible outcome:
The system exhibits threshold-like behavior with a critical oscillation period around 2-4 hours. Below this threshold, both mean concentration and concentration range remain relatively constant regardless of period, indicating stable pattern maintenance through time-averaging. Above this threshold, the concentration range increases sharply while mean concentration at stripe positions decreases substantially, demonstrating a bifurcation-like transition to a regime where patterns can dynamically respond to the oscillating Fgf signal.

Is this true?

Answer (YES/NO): NO